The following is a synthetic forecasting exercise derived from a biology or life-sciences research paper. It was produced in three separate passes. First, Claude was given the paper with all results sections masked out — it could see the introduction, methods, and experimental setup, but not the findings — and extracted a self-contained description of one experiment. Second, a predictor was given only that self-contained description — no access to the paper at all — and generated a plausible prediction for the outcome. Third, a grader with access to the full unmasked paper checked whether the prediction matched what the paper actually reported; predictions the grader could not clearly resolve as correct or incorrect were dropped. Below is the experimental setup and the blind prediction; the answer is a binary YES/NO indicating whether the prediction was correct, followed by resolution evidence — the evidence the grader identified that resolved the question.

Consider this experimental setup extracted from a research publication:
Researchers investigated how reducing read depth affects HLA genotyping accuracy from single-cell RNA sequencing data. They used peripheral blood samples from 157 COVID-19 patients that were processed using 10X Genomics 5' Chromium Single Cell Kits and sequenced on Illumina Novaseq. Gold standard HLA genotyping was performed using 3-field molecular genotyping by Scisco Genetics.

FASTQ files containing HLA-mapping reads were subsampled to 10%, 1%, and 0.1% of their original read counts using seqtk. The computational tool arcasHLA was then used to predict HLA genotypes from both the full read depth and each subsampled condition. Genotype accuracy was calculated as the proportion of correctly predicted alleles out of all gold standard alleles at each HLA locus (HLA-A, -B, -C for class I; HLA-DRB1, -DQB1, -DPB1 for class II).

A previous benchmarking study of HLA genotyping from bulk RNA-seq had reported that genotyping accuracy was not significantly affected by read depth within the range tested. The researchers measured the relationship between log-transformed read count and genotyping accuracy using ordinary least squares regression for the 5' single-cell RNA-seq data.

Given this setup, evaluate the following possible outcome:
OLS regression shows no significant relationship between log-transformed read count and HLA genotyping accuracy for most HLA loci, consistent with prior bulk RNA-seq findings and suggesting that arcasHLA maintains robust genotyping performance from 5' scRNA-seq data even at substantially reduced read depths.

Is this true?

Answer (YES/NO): NO